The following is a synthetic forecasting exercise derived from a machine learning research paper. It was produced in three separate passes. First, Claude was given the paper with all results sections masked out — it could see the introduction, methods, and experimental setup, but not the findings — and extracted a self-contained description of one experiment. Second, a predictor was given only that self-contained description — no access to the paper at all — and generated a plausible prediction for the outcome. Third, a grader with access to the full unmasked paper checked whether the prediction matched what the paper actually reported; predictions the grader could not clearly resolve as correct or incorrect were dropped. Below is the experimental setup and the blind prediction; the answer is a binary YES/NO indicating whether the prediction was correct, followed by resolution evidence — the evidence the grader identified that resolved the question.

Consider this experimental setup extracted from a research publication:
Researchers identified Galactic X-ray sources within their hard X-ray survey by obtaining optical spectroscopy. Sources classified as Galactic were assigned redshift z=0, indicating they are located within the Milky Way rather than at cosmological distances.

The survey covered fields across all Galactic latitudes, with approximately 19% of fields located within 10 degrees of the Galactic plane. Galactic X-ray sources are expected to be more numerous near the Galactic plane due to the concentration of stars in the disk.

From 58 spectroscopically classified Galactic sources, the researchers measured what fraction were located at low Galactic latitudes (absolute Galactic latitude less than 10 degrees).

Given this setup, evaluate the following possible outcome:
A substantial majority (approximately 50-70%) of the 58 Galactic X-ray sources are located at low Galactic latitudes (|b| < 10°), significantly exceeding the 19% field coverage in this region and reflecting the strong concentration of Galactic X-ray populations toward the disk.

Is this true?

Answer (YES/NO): NO